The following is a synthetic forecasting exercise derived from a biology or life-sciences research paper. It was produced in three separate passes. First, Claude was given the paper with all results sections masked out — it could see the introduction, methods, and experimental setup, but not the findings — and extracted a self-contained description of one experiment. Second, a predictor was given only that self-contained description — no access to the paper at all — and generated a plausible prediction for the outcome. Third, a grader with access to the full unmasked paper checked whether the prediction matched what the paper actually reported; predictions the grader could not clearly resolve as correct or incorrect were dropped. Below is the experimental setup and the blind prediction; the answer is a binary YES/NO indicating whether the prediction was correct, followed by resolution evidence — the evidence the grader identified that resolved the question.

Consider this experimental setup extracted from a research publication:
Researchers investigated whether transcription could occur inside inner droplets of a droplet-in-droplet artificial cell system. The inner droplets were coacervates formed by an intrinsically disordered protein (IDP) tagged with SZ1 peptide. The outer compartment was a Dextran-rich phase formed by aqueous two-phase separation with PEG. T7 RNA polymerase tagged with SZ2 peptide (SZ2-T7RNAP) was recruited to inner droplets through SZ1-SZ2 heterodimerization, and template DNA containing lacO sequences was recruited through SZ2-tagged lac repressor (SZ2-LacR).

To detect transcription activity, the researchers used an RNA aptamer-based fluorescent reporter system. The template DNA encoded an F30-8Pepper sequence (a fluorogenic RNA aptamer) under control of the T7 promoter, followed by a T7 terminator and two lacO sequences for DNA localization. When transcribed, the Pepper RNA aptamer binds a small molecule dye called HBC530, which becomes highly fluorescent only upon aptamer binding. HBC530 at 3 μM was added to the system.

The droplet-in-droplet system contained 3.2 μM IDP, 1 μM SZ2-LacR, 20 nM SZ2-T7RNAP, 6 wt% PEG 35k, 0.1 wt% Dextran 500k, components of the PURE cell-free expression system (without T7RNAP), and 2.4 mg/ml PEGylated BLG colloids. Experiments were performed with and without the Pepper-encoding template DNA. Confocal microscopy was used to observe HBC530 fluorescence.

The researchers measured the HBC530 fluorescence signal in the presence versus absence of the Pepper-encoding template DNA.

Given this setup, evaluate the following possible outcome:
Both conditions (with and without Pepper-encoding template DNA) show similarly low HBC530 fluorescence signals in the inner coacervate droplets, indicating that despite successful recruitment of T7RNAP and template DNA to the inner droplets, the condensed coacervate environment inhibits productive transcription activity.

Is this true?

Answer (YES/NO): NO